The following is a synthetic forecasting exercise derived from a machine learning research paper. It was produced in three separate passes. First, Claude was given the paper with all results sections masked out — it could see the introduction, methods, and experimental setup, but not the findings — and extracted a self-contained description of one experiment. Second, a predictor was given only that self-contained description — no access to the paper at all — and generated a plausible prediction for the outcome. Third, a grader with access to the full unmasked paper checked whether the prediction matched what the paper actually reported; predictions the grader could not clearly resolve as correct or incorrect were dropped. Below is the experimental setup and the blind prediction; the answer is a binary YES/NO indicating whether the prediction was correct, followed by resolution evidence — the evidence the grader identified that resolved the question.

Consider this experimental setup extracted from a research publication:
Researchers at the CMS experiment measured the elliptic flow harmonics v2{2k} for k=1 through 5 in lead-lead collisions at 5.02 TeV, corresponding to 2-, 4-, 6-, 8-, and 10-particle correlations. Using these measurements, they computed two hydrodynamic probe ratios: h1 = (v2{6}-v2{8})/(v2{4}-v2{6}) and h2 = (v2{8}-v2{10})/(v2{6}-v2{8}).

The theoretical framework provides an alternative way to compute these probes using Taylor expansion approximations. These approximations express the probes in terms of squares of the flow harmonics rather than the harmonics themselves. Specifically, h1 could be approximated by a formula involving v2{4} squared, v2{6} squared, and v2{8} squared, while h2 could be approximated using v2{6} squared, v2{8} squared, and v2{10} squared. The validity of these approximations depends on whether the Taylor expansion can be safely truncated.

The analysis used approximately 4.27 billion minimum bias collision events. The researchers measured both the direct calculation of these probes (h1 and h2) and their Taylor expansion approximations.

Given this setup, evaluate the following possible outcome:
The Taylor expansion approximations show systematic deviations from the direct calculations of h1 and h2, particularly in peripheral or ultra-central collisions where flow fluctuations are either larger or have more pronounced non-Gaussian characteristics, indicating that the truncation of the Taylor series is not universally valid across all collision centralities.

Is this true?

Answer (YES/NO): NO